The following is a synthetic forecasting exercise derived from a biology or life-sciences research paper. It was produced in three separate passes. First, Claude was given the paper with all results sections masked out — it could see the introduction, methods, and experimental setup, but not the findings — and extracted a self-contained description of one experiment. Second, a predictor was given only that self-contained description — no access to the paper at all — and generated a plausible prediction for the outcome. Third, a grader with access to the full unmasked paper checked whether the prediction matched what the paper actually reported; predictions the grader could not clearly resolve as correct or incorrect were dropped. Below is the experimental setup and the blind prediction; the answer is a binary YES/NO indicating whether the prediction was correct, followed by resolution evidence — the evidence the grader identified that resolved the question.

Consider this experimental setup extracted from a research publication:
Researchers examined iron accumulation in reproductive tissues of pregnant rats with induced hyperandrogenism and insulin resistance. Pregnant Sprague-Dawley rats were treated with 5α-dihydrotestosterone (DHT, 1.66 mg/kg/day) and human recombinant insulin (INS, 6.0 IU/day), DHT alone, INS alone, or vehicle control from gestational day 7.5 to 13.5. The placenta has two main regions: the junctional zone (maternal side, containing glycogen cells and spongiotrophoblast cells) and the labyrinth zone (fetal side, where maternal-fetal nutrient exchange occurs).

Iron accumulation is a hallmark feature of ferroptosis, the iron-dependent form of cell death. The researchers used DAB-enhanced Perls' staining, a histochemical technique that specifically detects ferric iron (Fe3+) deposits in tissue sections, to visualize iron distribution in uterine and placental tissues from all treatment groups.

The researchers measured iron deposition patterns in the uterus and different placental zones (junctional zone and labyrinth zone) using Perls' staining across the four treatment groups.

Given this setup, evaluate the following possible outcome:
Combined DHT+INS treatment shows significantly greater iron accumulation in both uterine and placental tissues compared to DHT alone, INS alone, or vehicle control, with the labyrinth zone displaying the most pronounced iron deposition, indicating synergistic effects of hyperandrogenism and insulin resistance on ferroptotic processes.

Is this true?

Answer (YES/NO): NO